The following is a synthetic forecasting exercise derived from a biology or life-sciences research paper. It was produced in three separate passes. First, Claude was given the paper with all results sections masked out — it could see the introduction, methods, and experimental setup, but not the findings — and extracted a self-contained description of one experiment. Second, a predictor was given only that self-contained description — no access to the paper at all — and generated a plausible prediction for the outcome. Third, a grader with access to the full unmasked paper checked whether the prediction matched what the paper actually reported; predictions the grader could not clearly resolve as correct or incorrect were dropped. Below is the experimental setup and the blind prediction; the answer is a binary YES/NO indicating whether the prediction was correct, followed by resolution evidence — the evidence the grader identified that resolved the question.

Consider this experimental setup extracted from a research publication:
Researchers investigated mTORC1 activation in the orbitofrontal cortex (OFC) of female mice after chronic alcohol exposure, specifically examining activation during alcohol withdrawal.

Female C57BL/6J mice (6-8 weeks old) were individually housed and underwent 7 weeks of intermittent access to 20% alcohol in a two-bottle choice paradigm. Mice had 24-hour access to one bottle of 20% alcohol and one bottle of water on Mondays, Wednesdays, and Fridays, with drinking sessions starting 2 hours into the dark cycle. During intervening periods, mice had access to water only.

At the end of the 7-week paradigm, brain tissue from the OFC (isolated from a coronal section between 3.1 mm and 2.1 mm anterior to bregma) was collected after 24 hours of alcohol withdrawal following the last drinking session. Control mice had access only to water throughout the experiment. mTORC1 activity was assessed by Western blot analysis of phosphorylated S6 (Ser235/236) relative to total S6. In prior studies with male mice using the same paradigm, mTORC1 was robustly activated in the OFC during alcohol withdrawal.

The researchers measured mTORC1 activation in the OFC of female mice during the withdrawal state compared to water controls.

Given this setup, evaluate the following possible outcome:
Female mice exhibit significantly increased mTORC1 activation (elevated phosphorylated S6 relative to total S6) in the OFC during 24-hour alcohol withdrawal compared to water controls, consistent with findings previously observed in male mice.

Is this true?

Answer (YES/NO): NO